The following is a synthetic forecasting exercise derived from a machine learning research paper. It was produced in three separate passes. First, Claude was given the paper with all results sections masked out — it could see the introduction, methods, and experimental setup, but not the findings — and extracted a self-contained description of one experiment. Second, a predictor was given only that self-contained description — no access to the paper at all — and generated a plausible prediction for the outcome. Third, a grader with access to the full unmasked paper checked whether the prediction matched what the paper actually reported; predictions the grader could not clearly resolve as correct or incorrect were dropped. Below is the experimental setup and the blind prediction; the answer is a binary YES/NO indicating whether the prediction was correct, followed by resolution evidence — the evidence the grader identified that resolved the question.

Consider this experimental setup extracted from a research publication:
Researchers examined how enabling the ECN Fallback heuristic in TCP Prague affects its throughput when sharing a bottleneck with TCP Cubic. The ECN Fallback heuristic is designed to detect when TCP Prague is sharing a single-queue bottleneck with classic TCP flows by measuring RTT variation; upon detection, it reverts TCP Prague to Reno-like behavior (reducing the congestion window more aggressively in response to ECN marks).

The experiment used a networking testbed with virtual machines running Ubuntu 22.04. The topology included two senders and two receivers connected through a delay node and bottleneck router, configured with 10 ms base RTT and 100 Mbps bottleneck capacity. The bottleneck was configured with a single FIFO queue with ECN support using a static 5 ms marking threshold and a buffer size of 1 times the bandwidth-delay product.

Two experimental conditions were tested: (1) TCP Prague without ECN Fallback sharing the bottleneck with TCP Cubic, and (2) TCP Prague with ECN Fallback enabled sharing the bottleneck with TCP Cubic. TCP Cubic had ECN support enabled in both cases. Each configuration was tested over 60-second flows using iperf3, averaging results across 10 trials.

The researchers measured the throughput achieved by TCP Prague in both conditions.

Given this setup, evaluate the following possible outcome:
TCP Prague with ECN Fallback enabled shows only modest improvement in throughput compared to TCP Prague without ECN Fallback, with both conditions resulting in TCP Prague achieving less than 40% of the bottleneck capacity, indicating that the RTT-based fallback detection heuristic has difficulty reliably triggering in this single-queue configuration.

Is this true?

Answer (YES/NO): NO